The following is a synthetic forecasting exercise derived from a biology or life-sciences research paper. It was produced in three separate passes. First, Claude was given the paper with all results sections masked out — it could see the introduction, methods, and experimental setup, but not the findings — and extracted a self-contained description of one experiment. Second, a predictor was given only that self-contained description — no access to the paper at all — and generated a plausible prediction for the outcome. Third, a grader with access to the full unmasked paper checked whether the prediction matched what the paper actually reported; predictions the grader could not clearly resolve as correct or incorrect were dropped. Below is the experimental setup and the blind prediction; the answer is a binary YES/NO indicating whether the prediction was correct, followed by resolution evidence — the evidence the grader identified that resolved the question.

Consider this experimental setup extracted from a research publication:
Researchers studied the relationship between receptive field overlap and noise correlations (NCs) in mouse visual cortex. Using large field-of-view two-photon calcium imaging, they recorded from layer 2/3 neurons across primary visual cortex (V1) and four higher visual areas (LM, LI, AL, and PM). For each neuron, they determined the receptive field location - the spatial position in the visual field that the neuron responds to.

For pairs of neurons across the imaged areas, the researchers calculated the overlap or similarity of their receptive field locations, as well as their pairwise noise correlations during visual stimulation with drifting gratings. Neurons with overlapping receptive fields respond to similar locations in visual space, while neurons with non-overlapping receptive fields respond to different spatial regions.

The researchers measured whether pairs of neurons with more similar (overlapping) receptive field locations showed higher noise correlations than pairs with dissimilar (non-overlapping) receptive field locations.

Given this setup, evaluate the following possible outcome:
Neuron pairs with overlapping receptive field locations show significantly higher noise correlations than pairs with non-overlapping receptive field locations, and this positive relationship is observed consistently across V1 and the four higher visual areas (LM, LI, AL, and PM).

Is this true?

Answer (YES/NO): NO